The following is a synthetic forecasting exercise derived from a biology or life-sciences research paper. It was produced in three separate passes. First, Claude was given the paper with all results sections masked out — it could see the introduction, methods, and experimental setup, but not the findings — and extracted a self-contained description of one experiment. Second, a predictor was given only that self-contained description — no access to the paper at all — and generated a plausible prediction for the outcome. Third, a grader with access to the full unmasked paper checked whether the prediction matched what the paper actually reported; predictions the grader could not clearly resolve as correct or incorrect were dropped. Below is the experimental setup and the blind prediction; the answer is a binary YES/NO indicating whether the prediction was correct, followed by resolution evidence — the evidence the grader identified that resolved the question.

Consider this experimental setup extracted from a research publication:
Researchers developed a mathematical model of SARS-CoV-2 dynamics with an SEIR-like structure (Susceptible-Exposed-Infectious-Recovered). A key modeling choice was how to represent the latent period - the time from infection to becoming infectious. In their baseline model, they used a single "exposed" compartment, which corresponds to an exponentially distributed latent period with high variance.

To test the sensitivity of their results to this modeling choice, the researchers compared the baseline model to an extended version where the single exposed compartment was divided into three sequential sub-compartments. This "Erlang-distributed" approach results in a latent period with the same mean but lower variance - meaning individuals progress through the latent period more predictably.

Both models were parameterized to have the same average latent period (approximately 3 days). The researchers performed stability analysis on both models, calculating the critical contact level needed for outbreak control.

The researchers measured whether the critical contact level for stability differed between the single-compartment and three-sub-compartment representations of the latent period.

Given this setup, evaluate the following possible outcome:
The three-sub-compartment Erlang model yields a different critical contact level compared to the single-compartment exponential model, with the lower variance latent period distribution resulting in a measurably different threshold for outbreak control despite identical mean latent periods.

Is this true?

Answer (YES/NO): NO